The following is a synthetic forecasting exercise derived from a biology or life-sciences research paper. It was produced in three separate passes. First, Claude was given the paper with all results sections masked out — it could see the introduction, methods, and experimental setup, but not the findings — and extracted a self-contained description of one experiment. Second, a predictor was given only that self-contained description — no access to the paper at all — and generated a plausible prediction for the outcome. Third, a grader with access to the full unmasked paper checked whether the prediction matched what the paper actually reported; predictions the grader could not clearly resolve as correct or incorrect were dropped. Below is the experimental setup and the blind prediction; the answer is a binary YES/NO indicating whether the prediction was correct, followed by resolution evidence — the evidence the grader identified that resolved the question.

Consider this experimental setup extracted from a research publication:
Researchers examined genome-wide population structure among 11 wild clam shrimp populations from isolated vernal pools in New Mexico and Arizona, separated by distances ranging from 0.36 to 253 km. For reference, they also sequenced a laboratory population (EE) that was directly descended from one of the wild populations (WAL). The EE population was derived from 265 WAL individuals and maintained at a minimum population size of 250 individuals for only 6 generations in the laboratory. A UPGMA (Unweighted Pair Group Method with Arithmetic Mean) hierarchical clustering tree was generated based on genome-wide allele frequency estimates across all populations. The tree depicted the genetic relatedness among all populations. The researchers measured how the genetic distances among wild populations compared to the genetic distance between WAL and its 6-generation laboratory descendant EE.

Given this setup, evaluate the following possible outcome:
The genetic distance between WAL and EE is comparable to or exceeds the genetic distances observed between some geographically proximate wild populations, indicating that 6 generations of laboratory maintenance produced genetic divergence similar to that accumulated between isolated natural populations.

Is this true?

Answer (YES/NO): NO